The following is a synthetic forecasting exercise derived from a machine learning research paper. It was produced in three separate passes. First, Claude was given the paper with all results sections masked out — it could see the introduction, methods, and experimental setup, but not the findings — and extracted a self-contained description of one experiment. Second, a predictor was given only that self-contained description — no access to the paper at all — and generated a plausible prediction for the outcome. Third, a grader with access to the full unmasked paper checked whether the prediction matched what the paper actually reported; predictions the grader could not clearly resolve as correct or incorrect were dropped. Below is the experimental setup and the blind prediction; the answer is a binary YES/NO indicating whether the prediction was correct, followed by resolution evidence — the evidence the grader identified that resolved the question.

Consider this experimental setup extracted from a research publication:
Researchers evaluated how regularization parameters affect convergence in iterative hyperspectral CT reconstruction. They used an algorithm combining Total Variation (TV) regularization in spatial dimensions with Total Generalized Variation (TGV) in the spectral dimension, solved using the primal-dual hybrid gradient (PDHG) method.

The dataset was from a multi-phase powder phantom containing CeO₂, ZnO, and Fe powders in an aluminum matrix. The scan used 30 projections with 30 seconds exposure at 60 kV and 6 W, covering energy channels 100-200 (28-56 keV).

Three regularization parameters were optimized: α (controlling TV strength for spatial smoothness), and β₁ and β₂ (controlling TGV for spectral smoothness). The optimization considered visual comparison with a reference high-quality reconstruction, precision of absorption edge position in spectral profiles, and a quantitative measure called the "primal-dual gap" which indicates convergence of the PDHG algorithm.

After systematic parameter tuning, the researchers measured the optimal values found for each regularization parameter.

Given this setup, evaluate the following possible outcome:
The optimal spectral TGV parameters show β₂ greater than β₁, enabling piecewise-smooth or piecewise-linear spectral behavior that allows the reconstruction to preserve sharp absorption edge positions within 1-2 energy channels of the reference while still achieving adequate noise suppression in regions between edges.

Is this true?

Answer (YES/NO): YES